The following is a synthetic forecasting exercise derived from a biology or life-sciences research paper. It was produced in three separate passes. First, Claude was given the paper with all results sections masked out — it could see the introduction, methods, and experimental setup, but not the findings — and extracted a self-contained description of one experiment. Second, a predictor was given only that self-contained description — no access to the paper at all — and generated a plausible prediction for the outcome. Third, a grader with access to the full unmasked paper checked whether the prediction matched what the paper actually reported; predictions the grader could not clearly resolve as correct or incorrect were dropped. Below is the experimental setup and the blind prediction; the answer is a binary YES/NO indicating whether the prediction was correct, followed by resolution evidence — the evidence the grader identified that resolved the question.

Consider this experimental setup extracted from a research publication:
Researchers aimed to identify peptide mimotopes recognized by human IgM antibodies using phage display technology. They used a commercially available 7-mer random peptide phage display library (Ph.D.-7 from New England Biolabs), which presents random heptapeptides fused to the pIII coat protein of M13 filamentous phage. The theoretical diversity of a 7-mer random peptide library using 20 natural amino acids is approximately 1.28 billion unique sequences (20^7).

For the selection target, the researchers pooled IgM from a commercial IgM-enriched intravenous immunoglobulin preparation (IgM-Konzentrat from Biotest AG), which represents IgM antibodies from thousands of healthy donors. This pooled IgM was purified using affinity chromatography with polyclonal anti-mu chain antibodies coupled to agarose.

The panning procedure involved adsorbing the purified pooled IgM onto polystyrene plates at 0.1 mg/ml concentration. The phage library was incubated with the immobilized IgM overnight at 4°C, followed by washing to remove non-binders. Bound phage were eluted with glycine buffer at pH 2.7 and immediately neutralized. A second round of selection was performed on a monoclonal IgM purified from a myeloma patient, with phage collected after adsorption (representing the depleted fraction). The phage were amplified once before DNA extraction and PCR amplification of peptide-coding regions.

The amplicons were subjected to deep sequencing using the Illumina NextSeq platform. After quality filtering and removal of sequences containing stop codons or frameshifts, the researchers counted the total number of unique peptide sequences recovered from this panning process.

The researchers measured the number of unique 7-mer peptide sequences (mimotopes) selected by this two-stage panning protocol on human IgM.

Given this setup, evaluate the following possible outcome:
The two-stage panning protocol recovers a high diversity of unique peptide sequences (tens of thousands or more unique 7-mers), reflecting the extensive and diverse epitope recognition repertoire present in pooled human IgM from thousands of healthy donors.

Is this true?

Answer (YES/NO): YES